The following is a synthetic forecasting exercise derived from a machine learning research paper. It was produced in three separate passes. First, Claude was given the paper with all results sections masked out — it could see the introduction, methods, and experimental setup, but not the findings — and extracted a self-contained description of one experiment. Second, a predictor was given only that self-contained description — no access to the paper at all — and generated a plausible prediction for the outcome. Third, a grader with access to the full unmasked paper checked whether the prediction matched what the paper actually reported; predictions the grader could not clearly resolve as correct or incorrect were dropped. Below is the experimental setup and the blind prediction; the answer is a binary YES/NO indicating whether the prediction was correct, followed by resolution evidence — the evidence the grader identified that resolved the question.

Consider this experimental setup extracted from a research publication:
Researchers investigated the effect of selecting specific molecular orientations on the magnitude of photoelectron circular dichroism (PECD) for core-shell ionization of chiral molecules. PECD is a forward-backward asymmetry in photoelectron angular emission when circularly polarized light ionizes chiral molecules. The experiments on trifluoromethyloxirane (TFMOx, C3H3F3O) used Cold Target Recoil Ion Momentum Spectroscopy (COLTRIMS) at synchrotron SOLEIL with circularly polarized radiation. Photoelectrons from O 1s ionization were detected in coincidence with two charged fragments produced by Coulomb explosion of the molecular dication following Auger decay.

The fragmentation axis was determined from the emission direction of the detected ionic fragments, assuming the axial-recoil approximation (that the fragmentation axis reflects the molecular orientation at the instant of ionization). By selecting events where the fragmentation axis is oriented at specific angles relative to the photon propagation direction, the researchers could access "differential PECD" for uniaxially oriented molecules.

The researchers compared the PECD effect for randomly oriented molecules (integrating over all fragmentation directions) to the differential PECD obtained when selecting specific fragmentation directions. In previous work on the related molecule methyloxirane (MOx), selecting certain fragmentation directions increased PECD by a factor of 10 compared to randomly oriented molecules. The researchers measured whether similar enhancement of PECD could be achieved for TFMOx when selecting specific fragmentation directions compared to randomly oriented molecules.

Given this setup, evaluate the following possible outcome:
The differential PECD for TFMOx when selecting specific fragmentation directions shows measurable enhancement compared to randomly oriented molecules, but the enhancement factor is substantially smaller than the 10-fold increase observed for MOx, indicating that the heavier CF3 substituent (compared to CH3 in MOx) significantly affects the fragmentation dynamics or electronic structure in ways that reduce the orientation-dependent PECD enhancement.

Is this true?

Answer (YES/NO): NO